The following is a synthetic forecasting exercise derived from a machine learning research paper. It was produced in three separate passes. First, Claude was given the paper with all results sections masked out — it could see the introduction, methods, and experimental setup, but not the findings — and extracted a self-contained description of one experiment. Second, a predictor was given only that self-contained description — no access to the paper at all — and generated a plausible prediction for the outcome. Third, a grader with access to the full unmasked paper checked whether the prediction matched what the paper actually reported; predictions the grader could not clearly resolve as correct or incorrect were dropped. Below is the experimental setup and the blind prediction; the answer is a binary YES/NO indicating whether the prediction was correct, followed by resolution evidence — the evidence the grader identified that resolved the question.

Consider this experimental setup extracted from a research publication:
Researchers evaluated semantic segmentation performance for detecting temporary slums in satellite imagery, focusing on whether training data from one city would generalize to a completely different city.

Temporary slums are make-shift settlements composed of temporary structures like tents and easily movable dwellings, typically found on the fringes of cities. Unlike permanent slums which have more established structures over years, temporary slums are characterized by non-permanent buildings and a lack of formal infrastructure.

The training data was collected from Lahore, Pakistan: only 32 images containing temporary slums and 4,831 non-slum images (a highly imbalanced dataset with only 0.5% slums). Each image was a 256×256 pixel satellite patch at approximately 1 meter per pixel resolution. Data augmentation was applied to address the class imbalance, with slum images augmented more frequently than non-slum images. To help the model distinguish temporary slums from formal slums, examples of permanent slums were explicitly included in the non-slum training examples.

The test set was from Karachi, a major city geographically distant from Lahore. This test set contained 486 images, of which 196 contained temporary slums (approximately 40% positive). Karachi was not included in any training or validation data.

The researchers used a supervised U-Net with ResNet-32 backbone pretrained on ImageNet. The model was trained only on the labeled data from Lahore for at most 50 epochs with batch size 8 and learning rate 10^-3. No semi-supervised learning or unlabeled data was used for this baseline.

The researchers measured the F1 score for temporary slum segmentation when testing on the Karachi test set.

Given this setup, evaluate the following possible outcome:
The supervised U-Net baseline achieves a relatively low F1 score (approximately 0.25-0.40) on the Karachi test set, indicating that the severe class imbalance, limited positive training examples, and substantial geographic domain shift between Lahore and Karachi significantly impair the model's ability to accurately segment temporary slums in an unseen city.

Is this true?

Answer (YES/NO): NO